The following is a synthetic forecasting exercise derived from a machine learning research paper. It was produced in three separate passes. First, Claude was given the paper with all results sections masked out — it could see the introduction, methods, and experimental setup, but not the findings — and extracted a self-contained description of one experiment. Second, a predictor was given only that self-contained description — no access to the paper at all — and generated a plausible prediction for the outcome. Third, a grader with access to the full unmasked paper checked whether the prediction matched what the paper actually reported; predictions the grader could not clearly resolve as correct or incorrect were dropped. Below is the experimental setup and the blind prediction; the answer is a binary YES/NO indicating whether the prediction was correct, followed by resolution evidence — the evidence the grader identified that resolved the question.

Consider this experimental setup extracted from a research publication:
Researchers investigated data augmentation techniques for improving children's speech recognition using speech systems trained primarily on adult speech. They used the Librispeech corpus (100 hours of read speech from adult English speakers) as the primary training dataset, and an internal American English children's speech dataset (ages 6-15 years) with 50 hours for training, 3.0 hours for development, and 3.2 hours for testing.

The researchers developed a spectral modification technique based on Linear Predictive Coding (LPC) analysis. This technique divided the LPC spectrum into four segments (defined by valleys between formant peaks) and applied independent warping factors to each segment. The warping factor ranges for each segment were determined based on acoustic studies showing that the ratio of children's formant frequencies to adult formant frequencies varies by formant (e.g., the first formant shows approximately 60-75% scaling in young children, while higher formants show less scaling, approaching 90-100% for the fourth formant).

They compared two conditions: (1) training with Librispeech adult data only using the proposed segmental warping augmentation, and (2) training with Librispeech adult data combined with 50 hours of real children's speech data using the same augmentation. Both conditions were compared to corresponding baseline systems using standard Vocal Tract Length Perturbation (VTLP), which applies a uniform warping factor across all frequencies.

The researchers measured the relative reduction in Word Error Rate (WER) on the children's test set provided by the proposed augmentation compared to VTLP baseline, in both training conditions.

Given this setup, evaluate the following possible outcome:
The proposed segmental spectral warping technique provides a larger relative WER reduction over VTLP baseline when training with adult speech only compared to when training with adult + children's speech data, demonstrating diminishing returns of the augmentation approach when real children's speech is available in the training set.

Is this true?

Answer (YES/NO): YES